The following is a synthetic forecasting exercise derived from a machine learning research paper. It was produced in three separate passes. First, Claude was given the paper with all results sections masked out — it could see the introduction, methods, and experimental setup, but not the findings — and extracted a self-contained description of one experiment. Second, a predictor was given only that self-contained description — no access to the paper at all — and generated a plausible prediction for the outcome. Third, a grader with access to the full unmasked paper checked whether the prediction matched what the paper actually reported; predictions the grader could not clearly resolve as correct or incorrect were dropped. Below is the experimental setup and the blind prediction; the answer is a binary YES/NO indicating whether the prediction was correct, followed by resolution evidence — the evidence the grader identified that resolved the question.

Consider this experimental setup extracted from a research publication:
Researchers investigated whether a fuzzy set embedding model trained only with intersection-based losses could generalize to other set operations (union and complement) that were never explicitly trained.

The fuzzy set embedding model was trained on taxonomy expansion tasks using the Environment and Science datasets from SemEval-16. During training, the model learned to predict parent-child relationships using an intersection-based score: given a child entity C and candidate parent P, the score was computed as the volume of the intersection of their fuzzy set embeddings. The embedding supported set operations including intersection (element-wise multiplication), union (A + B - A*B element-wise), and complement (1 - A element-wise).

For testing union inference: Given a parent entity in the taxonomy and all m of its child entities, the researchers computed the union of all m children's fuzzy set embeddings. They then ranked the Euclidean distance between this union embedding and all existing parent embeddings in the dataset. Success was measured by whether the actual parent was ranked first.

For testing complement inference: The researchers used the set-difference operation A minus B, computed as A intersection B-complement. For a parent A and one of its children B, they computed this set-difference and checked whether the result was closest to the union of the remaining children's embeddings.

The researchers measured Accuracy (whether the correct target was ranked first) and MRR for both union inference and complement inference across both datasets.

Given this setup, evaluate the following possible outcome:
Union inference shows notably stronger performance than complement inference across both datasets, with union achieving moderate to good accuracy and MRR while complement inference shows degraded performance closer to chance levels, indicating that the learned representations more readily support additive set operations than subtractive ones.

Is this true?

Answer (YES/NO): YES